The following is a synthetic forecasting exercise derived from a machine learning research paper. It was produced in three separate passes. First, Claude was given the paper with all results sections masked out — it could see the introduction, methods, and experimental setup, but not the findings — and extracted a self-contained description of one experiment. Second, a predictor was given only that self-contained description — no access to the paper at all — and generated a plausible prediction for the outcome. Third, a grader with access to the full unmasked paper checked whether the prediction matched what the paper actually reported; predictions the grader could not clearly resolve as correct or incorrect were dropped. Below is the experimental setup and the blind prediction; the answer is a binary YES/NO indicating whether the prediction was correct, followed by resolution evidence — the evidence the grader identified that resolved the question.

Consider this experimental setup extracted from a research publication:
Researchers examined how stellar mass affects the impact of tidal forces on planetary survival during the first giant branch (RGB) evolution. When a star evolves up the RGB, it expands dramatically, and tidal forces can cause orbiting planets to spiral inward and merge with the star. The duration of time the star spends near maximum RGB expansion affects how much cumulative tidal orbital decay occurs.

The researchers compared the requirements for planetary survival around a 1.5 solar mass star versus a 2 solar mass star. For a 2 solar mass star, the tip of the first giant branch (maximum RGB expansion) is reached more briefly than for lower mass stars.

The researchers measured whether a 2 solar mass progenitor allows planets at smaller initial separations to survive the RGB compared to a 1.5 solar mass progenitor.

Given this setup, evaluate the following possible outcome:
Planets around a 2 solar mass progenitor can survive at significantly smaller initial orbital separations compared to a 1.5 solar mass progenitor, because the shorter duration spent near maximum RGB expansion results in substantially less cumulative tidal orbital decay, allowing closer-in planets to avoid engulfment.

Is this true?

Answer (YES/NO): YES